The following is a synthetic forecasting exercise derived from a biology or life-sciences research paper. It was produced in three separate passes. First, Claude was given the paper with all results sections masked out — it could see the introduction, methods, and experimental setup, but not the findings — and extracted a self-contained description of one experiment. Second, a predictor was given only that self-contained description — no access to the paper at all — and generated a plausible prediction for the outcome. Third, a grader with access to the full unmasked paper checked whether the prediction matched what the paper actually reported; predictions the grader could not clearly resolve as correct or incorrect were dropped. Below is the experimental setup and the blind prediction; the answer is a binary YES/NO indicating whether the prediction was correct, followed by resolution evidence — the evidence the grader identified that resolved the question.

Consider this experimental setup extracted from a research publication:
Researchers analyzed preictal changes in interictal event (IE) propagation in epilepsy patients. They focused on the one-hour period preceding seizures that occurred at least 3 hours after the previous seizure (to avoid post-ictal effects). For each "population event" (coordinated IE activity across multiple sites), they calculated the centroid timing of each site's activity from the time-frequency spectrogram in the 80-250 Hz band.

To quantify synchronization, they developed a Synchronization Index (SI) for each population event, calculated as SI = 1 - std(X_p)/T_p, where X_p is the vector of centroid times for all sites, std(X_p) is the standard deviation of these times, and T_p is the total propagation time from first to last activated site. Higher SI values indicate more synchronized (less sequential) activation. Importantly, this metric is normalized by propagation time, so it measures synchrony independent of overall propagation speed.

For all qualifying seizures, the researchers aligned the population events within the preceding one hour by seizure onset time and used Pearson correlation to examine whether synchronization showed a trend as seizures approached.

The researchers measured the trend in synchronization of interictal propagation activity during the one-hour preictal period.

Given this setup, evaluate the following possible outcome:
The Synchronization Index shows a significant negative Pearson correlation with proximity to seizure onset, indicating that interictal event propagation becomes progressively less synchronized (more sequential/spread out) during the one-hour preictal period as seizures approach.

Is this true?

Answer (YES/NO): NO